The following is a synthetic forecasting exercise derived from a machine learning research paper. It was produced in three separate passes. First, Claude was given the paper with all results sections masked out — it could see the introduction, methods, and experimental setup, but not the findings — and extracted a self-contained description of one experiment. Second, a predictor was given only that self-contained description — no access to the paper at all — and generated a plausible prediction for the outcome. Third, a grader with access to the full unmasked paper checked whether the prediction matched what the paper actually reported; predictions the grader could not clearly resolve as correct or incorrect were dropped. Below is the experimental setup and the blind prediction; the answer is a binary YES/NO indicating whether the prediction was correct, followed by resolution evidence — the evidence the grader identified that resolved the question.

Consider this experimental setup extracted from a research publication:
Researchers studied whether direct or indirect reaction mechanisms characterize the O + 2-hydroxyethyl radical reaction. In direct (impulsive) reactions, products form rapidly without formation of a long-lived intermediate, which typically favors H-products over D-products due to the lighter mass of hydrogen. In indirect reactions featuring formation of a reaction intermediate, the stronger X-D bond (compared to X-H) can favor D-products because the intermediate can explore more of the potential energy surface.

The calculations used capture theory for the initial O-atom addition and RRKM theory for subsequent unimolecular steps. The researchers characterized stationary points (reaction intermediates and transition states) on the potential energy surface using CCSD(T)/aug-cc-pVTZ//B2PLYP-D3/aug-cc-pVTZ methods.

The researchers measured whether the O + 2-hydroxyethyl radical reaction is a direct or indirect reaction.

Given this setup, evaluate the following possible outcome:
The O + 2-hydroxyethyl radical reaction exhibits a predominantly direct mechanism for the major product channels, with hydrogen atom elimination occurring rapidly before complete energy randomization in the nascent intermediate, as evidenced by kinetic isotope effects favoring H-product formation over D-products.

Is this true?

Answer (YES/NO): NO